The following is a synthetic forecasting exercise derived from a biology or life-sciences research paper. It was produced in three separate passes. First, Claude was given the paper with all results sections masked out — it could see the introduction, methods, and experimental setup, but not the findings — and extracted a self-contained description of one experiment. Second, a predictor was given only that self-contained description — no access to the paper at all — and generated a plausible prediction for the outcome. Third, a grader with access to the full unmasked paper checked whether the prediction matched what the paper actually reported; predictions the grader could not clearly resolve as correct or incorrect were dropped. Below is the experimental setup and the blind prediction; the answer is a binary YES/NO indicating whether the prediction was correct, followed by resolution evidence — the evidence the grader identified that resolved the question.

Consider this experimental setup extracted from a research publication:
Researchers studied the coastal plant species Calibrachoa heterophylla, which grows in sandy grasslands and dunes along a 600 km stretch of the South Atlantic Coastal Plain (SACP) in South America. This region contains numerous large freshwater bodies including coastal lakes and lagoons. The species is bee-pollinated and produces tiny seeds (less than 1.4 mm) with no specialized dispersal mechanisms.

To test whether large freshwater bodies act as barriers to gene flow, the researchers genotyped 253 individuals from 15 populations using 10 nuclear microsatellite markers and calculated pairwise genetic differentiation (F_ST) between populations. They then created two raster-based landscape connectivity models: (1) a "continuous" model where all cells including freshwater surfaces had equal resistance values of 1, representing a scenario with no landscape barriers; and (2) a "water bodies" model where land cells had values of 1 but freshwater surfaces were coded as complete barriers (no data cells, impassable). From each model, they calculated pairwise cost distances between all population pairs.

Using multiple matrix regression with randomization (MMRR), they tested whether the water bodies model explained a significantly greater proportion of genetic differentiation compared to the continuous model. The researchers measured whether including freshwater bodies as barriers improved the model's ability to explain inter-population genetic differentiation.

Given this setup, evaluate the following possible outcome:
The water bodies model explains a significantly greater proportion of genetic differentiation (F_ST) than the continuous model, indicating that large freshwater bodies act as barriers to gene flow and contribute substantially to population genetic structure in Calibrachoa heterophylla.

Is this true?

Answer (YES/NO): NO